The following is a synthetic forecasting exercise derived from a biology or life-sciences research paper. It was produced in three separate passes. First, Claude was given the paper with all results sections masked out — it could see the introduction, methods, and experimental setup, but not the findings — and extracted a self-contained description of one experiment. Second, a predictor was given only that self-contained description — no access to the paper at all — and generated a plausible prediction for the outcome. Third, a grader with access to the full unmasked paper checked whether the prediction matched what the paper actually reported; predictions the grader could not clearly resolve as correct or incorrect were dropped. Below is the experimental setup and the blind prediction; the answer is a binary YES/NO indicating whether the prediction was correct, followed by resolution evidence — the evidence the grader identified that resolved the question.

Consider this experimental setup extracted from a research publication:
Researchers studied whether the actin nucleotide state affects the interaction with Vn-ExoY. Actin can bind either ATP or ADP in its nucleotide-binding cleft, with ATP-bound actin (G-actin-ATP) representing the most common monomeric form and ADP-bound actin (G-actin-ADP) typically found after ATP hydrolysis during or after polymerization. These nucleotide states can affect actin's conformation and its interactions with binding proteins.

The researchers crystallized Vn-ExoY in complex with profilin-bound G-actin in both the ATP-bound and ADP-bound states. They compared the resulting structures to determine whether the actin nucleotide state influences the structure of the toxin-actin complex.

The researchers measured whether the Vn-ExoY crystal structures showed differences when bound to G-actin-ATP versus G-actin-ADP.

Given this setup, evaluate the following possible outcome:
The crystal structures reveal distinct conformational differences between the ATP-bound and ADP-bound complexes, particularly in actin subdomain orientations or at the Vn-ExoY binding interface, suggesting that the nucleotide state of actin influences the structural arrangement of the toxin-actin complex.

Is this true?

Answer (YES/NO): NO